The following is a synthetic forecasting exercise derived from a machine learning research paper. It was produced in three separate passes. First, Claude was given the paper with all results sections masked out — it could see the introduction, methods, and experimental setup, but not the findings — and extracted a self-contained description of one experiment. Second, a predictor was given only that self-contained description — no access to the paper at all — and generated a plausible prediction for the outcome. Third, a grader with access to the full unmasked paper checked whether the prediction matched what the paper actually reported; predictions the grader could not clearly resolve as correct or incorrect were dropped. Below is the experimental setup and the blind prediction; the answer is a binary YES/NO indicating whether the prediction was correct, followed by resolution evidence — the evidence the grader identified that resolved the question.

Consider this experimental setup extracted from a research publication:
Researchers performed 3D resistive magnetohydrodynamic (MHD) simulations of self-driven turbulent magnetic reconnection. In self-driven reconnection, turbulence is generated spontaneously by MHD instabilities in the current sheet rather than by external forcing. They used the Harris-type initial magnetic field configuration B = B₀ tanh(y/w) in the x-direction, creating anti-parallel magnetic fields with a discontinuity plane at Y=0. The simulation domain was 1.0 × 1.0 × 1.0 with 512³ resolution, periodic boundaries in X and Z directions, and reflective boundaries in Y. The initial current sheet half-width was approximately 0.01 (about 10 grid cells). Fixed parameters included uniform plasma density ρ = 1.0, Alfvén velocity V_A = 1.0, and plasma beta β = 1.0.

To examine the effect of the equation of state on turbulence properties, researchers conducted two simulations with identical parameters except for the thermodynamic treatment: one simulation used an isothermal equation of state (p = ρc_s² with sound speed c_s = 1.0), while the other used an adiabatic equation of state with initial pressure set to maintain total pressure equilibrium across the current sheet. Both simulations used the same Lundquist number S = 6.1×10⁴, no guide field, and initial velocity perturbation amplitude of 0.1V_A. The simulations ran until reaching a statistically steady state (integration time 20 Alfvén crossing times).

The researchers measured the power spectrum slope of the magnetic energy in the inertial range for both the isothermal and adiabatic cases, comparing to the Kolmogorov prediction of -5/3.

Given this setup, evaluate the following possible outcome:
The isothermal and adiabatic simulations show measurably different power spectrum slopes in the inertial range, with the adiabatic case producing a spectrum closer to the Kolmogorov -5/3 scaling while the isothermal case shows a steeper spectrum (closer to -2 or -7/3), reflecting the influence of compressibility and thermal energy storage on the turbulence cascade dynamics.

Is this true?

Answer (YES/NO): NO